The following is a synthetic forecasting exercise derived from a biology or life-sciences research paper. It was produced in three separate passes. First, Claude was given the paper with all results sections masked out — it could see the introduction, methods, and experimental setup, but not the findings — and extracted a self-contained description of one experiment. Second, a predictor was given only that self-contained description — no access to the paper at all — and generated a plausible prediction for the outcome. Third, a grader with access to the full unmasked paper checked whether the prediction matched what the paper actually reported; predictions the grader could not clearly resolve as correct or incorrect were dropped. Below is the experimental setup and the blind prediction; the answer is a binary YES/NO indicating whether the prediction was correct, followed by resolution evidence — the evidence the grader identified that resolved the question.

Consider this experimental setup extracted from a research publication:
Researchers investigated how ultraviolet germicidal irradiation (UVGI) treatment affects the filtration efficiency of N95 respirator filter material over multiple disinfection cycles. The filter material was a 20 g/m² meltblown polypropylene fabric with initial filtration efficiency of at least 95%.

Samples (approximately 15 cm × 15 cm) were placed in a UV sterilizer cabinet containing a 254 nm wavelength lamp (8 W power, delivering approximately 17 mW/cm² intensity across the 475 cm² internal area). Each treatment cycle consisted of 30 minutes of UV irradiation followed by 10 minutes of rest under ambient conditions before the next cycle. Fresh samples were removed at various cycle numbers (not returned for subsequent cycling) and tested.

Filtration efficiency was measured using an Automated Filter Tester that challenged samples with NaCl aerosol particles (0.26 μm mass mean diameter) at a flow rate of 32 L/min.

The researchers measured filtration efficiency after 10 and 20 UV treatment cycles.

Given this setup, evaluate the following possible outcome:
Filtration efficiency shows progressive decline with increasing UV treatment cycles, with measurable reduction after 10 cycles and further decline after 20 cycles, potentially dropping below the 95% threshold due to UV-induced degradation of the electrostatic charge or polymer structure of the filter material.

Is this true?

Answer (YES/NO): NO